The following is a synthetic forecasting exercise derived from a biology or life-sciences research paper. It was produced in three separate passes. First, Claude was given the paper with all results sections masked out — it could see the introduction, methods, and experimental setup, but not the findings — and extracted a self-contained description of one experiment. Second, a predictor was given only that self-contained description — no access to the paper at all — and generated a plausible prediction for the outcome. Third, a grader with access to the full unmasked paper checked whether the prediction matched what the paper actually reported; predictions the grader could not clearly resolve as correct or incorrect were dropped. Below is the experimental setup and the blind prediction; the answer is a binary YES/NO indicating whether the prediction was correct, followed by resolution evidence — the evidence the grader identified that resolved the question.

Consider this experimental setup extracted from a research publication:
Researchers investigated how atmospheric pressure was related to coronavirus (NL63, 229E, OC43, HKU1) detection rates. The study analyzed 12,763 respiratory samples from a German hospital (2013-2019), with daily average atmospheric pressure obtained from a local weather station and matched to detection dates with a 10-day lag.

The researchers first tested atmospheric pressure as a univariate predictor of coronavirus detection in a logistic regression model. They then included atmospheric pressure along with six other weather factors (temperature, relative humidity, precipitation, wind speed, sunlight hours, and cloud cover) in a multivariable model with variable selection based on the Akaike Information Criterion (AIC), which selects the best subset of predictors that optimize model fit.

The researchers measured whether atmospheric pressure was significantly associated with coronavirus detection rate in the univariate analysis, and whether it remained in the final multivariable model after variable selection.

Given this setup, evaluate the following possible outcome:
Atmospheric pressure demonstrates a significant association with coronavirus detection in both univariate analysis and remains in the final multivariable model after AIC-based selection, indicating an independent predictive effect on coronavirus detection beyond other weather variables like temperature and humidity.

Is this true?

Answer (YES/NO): NO